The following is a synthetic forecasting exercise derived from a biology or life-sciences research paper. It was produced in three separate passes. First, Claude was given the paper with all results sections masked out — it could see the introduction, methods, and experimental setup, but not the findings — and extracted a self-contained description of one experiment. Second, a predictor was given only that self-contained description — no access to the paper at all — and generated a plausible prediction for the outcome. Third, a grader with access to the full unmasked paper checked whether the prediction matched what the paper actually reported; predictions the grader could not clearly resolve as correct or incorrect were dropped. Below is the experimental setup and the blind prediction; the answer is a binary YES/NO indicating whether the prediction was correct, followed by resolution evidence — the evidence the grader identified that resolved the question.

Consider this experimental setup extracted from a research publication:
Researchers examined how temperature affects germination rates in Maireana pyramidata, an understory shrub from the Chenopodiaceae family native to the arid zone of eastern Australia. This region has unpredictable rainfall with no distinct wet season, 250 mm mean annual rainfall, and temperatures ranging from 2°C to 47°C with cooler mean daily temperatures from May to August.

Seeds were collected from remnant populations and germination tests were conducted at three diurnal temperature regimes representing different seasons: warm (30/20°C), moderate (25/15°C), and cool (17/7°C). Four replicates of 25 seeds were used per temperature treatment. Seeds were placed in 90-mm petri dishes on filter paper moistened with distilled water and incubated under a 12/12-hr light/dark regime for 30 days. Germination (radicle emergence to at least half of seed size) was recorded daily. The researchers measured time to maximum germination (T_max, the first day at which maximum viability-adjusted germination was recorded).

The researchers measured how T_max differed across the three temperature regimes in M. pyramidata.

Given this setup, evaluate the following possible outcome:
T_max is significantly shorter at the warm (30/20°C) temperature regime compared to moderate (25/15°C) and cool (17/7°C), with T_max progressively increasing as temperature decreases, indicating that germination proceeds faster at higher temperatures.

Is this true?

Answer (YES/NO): YES